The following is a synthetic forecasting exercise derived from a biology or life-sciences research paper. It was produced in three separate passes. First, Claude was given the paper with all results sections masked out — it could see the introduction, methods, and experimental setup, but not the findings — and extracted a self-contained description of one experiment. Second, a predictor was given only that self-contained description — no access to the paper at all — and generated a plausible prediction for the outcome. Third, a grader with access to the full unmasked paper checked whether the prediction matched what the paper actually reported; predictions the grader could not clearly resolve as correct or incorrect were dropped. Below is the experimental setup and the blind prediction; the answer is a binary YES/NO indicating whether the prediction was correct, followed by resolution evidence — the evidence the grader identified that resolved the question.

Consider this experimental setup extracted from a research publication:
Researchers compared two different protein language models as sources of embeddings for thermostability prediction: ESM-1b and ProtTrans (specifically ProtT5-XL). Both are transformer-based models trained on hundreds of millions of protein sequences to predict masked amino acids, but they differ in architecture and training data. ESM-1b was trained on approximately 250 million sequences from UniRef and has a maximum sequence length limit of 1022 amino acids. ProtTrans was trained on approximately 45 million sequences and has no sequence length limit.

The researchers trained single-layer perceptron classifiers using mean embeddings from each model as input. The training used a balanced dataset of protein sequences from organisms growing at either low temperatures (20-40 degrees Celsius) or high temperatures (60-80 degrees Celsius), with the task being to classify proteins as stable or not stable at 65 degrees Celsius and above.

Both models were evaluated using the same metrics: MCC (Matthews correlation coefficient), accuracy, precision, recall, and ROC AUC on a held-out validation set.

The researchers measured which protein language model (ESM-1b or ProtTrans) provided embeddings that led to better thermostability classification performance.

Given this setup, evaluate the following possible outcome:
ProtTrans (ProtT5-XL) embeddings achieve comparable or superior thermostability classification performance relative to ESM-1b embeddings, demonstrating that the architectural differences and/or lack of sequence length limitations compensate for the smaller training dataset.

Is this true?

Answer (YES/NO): YES